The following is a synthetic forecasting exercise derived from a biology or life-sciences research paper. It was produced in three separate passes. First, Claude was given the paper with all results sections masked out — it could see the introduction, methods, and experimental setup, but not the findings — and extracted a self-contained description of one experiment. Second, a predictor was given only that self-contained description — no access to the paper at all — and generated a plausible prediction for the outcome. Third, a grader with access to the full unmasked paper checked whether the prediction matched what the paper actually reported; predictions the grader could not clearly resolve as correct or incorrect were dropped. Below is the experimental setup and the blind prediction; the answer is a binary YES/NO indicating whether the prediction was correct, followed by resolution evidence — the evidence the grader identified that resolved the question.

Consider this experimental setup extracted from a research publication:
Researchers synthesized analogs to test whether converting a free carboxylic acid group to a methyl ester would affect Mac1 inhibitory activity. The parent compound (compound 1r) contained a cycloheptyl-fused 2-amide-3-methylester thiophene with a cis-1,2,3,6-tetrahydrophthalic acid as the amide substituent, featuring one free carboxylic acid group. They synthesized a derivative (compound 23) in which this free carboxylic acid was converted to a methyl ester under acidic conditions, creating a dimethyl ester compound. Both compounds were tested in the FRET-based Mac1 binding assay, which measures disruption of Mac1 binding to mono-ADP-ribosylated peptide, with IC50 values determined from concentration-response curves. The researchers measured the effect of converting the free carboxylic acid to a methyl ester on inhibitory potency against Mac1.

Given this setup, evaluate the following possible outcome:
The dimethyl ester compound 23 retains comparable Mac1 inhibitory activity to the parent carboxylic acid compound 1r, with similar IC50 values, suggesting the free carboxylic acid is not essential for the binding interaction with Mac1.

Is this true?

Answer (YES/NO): YES